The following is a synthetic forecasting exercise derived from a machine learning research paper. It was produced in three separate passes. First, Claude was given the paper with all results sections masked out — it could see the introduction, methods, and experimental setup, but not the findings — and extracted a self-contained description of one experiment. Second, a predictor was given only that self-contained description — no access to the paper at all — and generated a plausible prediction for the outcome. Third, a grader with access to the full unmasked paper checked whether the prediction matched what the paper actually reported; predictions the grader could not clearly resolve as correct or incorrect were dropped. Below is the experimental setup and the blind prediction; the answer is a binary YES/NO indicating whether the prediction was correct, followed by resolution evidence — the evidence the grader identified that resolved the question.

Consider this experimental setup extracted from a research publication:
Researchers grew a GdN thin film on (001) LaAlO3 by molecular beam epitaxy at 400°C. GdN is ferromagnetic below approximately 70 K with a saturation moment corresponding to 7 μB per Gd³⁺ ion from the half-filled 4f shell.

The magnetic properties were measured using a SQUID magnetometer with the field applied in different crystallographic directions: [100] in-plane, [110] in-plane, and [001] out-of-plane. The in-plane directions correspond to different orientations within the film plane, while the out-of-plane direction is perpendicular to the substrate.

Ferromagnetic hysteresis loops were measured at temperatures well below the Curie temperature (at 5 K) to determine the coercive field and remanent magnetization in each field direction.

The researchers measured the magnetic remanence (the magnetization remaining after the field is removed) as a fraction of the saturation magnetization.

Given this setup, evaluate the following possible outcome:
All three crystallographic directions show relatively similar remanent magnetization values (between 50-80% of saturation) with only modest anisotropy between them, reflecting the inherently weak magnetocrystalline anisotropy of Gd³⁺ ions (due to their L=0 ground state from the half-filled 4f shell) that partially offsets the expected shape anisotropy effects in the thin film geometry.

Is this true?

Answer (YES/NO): NO